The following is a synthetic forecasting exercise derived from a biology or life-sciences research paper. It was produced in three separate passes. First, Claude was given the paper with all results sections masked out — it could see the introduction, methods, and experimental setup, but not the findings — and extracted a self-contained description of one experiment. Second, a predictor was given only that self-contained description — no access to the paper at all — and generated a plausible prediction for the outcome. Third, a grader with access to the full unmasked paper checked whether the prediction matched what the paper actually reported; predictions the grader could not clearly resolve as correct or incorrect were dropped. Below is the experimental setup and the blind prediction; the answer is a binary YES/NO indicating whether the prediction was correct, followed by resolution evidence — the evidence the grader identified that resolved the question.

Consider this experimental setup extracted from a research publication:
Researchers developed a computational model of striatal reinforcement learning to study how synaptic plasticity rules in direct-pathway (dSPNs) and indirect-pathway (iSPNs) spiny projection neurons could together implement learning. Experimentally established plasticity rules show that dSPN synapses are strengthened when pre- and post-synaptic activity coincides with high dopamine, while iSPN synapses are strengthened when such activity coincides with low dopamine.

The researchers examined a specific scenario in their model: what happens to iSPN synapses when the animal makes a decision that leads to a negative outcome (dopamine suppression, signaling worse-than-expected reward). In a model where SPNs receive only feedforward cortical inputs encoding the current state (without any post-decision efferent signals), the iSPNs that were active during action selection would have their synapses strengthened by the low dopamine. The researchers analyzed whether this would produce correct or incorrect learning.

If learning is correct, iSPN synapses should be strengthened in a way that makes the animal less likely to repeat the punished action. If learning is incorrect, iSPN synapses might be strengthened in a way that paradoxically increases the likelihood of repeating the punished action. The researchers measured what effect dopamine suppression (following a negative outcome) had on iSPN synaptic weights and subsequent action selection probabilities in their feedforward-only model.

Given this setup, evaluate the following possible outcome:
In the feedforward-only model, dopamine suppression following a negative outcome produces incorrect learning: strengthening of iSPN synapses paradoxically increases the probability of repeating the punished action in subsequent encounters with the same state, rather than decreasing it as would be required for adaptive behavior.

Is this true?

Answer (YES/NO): YES